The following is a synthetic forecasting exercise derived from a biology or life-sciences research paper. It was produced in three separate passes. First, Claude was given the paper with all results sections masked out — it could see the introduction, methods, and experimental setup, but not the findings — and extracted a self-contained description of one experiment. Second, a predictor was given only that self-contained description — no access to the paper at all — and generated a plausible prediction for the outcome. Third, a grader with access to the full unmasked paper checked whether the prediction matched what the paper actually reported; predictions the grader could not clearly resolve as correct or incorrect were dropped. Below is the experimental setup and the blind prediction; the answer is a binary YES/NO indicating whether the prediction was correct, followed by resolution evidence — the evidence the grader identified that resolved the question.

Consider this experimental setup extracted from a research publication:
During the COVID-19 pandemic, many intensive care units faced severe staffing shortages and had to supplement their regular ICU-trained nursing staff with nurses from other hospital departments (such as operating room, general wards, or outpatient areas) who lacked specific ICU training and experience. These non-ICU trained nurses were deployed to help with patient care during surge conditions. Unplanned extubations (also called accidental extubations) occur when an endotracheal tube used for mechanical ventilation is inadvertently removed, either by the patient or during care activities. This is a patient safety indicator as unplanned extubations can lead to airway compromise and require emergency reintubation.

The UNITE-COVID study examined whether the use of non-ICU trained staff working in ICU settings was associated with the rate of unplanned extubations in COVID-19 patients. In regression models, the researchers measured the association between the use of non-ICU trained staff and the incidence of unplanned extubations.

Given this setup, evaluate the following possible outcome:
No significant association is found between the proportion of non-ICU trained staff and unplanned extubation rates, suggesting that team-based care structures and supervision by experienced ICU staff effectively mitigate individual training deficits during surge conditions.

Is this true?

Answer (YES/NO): NO